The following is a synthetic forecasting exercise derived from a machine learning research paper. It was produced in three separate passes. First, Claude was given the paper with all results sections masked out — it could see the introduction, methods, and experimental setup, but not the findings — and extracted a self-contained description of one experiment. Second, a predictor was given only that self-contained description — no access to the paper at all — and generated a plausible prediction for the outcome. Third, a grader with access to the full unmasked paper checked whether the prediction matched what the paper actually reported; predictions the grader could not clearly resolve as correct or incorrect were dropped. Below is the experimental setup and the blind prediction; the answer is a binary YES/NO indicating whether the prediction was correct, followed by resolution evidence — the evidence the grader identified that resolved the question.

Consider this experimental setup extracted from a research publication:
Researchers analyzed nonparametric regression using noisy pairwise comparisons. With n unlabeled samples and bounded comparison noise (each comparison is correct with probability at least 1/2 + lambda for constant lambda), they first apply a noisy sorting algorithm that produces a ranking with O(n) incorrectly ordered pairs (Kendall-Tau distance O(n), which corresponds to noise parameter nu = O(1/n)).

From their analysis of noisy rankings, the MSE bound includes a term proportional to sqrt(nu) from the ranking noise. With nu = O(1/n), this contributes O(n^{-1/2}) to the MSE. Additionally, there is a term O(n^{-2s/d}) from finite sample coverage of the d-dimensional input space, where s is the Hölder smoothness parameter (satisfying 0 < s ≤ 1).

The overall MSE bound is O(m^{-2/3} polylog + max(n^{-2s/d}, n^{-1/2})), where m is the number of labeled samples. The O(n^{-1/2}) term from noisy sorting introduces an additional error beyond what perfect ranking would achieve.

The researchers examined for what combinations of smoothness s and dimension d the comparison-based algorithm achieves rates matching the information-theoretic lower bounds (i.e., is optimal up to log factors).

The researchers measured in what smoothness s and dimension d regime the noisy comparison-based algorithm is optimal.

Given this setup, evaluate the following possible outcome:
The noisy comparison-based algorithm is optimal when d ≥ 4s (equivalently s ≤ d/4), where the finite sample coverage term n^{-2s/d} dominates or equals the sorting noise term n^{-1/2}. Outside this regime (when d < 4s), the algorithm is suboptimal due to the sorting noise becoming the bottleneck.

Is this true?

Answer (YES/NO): YES